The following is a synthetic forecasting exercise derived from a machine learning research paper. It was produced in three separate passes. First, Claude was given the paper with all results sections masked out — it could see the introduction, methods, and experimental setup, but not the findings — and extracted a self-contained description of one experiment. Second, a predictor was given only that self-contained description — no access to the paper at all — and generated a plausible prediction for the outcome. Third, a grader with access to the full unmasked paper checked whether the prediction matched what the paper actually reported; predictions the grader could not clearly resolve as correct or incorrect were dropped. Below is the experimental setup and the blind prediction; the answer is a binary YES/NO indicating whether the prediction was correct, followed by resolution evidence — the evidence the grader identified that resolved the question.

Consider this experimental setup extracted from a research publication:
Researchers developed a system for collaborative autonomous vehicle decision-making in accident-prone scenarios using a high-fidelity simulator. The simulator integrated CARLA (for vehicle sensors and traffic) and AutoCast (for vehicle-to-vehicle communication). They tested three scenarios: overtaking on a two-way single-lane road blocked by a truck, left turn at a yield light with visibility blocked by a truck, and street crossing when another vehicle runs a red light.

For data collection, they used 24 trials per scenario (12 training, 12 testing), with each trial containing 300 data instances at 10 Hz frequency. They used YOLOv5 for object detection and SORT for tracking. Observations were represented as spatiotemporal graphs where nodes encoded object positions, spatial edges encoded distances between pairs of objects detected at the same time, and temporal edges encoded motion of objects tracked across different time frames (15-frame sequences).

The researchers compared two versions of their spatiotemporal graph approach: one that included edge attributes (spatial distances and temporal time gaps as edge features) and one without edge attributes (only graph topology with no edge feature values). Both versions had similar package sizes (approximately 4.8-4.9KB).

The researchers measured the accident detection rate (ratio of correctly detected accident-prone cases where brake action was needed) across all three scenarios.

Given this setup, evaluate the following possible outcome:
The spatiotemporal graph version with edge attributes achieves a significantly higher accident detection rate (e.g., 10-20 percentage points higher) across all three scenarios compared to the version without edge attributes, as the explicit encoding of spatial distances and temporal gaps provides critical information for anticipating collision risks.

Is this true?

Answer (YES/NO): NO